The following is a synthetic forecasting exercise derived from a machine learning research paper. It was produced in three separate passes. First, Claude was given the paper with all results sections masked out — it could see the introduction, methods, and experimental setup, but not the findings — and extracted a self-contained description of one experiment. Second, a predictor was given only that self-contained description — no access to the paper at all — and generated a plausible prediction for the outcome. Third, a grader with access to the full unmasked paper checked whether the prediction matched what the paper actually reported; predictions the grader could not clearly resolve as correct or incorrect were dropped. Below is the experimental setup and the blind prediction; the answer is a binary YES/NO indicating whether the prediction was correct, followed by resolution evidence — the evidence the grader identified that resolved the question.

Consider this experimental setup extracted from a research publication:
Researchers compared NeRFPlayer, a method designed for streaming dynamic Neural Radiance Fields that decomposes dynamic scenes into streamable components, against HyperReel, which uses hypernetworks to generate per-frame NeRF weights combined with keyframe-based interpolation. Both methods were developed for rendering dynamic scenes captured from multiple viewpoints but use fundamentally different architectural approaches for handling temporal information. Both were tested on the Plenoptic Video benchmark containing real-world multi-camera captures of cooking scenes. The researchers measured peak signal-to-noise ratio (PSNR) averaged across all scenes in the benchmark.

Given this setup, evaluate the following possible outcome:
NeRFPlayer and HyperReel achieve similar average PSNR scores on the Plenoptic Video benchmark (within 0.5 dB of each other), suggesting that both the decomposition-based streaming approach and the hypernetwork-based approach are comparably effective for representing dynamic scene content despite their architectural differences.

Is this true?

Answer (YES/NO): YES